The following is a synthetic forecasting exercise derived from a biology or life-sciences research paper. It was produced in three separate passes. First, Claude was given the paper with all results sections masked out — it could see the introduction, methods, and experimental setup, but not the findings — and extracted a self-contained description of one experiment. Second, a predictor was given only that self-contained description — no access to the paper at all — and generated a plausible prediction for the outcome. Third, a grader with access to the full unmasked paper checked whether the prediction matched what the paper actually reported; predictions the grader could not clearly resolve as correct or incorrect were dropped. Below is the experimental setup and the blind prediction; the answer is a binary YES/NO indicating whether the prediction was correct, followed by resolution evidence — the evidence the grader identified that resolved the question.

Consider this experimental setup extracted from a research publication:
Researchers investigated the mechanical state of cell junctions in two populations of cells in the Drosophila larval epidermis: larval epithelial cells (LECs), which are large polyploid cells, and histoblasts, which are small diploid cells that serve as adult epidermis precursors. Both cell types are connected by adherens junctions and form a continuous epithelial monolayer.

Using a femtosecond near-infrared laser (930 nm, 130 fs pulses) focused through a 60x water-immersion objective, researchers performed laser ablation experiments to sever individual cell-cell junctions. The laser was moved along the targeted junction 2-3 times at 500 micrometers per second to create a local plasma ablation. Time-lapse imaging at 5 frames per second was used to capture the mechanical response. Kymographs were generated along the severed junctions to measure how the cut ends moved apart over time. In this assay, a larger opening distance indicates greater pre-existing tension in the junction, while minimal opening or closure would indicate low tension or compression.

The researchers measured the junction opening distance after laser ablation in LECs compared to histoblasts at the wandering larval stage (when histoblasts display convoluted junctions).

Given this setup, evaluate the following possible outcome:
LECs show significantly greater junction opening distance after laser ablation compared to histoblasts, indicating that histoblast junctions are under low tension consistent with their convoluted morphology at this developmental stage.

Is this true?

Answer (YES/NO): YES